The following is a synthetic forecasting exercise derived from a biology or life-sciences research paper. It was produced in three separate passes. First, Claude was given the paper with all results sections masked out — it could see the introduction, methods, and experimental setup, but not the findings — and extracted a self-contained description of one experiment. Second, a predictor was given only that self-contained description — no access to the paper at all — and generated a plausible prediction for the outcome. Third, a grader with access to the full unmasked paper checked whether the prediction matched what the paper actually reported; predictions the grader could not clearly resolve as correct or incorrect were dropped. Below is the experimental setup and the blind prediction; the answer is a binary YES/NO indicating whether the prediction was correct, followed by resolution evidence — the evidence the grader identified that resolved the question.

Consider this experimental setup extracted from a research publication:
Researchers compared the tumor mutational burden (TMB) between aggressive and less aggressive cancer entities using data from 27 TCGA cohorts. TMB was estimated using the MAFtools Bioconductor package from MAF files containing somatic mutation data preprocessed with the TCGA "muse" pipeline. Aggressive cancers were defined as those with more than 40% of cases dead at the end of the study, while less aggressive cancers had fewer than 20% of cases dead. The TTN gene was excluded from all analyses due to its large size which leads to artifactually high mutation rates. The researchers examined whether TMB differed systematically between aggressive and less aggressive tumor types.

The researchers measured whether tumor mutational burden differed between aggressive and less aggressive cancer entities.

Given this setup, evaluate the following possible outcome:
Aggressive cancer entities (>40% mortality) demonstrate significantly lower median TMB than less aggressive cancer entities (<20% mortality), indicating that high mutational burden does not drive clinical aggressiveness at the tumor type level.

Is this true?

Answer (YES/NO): NO